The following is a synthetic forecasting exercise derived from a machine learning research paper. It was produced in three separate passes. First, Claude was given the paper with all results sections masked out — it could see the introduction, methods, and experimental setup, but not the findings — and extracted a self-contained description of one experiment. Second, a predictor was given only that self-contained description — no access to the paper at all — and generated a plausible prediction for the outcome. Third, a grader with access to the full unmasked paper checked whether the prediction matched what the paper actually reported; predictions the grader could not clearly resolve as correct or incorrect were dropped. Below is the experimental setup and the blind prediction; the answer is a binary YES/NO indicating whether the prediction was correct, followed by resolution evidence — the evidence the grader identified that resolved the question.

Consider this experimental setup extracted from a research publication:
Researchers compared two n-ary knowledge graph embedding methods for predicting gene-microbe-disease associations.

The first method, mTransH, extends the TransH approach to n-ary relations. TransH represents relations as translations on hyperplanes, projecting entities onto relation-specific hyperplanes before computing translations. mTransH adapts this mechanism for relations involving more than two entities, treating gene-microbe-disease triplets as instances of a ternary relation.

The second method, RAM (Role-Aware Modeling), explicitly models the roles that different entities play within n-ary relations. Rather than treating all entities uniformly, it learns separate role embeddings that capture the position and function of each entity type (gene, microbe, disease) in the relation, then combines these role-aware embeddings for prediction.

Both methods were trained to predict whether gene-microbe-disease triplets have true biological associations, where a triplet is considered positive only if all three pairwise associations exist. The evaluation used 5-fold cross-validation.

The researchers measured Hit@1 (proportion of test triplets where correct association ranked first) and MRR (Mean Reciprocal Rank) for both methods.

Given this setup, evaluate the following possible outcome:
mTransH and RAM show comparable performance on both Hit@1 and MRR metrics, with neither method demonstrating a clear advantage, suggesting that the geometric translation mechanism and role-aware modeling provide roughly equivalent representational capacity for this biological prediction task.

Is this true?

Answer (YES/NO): YES